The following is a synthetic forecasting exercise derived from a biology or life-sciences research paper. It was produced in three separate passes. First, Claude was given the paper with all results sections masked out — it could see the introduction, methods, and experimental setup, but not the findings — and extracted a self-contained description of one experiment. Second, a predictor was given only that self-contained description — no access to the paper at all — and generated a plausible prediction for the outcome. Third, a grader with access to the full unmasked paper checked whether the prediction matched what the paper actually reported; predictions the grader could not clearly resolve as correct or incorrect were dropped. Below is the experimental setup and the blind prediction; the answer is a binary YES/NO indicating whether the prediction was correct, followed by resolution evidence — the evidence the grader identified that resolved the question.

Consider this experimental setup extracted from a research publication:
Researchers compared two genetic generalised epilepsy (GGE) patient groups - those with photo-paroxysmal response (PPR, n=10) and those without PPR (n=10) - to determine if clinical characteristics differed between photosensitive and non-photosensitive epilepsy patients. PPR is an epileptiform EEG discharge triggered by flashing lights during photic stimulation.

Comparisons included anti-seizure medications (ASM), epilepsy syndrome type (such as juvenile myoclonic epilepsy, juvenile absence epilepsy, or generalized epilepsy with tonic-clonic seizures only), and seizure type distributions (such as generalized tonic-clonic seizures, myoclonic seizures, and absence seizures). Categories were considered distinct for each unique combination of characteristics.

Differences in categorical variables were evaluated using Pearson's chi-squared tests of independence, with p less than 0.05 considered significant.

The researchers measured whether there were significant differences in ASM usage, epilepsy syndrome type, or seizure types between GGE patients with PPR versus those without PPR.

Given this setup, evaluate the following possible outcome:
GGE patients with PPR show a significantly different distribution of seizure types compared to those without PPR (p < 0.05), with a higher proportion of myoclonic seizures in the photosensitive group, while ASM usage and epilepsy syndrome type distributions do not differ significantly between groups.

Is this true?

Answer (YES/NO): NO